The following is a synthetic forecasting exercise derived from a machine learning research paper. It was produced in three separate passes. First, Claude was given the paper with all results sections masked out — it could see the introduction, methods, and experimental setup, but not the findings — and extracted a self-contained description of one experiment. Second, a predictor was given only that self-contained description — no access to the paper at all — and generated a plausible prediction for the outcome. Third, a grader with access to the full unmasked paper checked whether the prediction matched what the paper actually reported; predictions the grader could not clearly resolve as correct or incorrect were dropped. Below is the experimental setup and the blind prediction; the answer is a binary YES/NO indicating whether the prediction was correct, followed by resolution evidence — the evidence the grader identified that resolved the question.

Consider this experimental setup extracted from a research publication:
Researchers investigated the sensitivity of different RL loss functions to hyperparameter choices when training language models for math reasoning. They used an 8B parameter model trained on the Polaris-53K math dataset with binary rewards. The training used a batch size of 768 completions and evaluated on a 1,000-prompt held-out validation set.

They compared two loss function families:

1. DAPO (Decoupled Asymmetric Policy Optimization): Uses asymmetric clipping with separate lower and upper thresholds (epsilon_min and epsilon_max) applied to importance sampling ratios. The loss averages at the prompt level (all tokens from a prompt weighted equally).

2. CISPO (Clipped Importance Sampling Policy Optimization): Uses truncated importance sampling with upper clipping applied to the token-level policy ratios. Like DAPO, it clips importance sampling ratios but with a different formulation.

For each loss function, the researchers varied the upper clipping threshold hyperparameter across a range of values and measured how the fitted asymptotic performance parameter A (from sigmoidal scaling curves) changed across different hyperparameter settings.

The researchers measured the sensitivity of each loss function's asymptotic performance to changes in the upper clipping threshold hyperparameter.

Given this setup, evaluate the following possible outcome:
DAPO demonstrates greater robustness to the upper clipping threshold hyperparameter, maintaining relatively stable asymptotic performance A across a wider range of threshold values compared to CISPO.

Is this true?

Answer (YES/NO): NO